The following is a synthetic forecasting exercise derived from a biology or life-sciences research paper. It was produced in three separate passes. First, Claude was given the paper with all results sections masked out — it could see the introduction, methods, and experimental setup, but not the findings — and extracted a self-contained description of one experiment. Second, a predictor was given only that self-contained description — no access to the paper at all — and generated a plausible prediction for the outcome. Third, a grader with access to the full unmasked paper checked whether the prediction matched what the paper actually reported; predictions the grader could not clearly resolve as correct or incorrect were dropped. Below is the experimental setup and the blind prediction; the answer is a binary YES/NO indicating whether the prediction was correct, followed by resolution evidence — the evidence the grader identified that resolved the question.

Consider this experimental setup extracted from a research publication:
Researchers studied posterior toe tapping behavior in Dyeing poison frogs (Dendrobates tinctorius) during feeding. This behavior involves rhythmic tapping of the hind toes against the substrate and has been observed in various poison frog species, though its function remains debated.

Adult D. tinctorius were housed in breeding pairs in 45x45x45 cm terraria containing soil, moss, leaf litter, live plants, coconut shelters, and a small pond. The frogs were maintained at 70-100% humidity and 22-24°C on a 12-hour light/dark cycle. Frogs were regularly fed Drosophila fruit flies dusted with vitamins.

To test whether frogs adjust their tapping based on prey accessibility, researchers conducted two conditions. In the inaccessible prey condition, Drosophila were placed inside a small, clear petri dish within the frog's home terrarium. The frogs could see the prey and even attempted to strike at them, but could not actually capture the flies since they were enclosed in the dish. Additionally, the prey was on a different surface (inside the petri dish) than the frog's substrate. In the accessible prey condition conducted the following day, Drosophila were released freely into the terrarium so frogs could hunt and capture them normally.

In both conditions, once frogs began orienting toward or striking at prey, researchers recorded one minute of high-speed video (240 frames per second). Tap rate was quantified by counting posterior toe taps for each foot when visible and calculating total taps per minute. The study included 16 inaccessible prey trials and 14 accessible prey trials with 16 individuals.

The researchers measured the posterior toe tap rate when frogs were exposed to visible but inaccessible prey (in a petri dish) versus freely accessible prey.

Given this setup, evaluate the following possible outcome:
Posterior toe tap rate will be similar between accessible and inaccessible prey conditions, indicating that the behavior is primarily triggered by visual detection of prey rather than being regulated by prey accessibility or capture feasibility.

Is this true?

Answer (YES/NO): NO